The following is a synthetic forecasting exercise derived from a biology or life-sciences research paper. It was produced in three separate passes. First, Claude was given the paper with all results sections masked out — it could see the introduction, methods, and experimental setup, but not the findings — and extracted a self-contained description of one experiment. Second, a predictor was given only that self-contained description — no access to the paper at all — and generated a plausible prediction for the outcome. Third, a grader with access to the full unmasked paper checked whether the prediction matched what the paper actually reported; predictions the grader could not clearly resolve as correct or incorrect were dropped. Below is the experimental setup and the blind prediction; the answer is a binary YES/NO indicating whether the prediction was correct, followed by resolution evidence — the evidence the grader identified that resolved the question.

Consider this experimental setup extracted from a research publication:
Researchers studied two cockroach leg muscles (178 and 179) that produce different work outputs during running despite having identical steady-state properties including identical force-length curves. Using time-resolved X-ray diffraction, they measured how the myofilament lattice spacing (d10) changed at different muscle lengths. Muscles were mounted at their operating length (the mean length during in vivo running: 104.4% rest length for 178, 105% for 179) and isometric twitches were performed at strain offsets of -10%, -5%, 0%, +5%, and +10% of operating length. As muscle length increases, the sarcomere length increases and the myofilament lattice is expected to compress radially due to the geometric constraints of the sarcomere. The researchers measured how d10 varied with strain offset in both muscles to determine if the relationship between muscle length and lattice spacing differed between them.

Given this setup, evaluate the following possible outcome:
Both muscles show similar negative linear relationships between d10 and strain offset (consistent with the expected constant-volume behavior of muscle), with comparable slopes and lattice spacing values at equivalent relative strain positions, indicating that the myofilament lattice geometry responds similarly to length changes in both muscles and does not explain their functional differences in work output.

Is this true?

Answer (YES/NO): NO